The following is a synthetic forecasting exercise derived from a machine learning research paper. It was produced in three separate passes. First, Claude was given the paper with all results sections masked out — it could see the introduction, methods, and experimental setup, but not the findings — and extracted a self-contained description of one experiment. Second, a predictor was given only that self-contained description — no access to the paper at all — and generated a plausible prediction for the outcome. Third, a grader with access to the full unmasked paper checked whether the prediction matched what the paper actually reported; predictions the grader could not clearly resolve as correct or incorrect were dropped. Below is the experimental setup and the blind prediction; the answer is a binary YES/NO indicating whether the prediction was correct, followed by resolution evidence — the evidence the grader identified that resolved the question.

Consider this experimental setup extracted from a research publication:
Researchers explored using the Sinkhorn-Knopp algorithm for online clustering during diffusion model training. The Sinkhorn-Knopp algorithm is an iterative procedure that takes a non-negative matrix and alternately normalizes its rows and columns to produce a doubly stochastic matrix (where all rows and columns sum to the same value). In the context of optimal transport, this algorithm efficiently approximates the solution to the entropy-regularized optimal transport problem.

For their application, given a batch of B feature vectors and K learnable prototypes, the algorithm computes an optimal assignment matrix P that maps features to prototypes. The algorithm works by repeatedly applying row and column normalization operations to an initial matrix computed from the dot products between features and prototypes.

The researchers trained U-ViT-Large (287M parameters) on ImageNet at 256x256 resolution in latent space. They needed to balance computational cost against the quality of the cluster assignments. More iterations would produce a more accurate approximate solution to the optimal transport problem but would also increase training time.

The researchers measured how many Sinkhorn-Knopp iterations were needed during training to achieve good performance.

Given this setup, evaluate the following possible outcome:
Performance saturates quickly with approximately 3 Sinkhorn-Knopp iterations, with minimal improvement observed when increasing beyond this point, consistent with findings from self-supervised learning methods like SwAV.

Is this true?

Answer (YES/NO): YES